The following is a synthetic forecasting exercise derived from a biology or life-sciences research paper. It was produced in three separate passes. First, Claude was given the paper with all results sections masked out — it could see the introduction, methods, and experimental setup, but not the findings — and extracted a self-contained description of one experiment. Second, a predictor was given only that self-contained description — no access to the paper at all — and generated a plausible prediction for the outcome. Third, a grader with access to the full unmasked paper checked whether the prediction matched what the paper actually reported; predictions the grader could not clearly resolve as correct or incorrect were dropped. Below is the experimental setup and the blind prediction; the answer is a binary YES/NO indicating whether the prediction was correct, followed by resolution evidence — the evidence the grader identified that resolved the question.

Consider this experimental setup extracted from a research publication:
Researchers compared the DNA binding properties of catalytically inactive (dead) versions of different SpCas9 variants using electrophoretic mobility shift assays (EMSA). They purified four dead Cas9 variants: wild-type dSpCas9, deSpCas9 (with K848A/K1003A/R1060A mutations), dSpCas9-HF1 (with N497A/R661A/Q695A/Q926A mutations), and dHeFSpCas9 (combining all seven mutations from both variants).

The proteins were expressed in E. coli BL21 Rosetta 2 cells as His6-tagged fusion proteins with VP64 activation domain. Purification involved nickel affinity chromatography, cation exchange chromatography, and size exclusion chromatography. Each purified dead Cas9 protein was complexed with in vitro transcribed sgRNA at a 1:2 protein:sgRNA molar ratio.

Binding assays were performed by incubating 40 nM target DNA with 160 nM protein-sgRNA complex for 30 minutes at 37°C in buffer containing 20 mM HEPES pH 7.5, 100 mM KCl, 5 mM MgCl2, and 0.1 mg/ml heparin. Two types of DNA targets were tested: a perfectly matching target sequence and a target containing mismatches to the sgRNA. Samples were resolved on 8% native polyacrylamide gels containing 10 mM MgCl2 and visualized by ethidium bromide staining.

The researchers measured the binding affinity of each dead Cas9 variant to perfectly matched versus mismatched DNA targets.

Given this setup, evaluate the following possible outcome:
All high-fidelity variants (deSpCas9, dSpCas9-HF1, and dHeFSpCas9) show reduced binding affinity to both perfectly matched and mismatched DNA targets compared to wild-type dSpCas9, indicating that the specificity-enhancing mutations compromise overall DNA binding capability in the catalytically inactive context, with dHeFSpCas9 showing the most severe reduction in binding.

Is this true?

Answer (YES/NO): NO